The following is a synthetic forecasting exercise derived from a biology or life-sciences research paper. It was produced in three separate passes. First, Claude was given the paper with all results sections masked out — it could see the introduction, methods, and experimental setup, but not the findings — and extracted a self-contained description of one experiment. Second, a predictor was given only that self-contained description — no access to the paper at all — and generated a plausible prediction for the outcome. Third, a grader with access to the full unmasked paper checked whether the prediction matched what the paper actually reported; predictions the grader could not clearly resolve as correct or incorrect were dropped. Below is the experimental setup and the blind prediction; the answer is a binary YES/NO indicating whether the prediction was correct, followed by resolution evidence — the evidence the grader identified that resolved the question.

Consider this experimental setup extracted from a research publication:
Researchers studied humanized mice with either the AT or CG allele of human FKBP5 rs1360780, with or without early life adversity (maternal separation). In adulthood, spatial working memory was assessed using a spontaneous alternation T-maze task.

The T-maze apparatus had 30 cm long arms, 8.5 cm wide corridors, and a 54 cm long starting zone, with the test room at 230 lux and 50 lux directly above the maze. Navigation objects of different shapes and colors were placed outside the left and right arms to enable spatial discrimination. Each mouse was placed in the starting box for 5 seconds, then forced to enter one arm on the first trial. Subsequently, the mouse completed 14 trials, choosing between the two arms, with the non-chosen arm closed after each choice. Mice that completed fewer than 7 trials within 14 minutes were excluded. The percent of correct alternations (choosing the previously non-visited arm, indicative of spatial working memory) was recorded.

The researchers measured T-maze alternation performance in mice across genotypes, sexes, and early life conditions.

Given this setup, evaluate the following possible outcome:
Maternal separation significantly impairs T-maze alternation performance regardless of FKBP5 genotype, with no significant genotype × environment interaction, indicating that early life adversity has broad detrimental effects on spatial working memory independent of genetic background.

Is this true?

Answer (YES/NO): NO